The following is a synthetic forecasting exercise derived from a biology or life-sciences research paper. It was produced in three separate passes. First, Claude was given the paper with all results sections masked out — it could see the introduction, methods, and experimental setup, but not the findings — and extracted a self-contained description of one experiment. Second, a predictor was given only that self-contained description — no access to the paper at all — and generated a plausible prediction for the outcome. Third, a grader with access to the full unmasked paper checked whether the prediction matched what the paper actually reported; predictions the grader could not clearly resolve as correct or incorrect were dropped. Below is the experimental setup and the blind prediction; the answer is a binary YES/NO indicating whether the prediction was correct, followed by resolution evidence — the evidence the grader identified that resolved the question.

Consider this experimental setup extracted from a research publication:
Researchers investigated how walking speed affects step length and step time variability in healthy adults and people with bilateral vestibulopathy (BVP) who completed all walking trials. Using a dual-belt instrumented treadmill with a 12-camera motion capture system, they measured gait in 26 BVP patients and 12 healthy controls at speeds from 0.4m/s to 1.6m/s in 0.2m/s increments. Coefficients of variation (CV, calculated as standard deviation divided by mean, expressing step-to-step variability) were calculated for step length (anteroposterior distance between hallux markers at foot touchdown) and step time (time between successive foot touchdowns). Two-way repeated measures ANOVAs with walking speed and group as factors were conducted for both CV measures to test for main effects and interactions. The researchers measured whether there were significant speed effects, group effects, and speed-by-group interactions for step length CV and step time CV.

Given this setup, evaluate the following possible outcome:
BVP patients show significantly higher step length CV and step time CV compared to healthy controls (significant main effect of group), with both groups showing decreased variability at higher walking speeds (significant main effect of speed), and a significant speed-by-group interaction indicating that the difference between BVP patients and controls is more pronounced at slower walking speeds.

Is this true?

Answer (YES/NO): NO